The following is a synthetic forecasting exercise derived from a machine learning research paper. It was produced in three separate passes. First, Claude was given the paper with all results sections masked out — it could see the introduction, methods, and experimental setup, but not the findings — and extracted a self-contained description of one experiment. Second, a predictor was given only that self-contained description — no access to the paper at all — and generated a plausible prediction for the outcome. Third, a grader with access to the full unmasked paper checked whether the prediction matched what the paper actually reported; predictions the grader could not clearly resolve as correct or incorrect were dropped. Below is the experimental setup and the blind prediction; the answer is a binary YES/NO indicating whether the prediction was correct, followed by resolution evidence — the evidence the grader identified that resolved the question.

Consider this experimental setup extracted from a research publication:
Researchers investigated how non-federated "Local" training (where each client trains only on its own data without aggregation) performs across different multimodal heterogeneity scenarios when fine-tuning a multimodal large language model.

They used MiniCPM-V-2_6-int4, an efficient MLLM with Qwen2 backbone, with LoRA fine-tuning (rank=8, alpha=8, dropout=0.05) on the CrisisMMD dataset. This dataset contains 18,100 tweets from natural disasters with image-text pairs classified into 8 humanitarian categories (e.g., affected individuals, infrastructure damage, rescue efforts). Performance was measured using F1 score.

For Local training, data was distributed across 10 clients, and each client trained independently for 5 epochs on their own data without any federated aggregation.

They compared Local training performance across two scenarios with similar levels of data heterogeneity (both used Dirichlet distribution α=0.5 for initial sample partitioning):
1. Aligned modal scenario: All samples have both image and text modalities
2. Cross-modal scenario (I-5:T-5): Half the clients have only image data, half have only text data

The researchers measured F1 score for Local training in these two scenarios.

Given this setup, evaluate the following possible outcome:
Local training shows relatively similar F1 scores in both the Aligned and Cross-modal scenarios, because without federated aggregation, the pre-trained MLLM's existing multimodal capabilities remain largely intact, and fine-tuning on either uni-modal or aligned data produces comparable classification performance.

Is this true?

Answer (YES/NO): NO